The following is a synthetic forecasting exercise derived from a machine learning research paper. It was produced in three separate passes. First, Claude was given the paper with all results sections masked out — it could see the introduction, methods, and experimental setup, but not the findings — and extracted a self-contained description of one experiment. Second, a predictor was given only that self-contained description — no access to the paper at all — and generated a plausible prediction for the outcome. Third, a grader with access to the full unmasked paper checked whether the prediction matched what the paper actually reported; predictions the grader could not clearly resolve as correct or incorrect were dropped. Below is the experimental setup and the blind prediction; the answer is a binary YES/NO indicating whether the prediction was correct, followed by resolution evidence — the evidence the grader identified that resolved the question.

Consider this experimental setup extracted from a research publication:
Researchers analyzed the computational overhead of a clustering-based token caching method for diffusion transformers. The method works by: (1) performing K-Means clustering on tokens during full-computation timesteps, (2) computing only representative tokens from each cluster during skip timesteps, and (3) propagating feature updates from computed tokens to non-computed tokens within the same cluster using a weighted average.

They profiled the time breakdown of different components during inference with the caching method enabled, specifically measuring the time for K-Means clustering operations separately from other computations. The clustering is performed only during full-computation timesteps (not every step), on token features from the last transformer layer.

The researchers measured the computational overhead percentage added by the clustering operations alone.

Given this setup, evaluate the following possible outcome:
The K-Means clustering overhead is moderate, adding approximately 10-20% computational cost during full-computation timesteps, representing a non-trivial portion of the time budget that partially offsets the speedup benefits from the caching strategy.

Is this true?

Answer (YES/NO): NO